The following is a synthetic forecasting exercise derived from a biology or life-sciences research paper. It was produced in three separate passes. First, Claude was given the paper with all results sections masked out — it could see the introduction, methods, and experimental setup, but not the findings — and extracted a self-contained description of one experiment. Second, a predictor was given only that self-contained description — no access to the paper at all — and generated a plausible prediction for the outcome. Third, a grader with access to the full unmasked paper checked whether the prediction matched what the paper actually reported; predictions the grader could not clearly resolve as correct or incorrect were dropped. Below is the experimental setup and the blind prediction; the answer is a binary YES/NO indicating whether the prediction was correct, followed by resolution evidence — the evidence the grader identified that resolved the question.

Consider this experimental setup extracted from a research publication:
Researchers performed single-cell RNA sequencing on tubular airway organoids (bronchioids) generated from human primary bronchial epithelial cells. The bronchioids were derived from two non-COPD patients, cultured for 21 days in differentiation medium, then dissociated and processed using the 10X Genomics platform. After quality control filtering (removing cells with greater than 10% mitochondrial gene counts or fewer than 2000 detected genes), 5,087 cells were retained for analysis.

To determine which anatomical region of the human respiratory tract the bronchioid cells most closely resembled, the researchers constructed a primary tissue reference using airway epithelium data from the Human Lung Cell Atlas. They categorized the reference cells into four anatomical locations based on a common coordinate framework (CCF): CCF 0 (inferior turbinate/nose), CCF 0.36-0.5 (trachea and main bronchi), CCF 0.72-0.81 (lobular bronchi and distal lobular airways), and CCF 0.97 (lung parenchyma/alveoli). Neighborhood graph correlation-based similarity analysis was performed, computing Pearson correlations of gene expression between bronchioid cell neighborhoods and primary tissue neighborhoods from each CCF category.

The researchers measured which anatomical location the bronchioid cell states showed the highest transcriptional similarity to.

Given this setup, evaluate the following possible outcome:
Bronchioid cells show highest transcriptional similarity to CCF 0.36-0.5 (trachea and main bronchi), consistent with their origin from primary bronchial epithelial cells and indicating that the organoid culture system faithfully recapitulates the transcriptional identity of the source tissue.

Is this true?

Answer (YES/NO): NO